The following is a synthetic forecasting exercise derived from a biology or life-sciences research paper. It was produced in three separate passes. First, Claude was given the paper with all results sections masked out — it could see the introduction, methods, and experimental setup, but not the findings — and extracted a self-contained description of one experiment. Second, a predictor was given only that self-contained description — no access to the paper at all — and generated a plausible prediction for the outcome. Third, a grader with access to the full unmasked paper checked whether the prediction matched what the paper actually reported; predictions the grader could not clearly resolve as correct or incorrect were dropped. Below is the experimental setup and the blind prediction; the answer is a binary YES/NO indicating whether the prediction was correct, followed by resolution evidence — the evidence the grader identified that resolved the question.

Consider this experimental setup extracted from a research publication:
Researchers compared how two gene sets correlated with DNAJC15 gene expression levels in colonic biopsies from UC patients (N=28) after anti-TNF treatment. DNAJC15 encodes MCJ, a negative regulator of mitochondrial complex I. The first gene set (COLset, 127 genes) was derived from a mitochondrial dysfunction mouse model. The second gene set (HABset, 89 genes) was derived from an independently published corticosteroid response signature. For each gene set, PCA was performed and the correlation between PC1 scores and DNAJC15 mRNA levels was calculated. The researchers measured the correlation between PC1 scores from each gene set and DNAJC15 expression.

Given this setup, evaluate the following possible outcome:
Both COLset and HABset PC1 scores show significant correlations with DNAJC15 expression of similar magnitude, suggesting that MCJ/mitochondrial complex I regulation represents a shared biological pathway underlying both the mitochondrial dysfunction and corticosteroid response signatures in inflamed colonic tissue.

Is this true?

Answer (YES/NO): YES